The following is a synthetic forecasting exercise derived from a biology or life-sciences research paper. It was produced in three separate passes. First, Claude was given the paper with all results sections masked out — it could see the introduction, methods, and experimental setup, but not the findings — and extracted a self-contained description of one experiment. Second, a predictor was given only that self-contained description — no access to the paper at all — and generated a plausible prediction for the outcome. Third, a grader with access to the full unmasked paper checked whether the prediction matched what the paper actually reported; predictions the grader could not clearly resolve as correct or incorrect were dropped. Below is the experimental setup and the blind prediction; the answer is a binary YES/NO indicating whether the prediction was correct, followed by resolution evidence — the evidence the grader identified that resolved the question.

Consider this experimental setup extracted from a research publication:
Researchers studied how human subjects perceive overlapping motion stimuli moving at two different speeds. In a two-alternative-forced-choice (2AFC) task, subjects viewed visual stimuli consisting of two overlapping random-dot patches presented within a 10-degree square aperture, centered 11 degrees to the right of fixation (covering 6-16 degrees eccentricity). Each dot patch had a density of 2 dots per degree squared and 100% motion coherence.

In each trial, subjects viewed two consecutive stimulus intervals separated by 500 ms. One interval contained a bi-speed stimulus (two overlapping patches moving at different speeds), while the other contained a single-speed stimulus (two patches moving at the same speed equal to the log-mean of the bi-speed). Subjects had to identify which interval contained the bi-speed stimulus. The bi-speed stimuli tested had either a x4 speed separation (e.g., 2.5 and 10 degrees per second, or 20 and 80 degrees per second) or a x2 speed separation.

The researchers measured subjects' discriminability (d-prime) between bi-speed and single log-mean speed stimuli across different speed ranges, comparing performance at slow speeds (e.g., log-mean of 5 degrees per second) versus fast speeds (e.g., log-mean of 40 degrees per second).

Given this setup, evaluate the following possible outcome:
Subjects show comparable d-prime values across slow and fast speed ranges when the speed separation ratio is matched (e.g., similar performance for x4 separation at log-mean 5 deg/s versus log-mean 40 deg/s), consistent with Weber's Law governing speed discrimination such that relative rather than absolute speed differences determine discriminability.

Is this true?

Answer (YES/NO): NO